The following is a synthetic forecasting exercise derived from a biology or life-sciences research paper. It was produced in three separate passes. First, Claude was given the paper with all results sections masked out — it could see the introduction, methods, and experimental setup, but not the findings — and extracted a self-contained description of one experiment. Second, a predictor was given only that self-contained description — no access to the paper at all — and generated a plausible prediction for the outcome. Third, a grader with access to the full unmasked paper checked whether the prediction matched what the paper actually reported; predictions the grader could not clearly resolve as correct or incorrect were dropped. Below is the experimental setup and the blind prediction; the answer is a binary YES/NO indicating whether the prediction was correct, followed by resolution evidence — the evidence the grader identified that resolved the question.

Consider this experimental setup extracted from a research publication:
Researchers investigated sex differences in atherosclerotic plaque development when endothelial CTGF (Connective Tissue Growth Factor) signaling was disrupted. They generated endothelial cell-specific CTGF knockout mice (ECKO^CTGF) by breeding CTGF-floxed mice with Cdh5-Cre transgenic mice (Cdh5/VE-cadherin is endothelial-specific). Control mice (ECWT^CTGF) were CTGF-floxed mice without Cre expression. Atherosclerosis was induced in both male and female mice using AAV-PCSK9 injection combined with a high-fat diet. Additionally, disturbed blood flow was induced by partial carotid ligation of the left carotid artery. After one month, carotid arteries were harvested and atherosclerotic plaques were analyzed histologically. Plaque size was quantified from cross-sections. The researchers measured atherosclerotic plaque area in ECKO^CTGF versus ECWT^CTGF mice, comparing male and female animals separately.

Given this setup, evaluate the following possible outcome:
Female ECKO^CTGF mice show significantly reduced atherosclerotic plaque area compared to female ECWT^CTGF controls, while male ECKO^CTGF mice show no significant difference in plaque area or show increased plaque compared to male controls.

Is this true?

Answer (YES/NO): NO